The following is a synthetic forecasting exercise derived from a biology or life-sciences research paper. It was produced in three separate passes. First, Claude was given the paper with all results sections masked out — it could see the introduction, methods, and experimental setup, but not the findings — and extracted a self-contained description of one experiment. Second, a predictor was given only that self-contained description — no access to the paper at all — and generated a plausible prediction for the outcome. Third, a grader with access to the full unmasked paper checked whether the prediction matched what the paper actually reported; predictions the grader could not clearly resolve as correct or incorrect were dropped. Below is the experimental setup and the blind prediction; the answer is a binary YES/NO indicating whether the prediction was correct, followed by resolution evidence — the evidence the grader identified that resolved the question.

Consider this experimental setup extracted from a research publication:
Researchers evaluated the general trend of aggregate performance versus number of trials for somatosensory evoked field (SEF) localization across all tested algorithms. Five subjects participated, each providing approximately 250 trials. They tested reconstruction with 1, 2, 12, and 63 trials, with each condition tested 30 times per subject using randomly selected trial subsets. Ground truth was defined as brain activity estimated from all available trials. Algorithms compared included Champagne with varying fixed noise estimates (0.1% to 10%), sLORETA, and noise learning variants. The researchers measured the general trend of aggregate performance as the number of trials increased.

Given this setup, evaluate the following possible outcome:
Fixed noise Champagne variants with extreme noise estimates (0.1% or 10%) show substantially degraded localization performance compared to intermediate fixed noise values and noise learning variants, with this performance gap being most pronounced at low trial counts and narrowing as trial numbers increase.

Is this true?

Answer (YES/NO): NO